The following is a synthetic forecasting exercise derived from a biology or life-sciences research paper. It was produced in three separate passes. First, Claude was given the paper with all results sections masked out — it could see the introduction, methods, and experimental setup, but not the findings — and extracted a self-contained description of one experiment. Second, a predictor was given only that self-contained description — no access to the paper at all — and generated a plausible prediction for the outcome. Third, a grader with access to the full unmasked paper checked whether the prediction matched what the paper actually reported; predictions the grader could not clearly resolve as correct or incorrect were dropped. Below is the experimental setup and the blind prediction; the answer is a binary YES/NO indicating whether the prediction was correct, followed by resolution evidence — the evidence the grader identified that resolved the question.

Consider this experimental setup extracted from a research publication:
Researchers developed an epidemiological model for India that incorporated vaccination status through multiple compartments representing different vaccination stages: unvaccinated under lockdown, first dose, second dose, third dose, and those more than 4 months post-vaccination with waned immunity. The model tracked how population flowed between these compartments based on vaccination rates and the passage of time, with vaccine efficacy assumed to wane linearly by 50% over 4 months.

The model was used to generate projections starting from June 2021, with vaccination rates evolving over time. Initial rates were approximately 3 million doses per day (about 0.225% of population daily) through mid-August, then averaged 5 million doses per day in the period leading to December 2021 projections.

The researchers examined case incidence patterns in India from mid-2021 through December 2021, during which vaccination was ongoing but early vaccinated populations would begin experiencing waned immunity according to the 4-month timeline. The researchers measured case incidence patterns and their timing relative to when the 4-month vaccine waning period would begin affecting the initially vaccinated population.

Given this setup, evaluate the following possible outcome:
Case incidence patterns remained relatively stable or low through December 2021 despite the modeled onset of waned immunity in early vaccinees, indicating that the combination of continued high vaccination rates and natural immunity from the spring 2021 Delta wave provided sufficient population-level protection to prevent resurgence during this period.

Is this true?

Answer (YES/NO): NO